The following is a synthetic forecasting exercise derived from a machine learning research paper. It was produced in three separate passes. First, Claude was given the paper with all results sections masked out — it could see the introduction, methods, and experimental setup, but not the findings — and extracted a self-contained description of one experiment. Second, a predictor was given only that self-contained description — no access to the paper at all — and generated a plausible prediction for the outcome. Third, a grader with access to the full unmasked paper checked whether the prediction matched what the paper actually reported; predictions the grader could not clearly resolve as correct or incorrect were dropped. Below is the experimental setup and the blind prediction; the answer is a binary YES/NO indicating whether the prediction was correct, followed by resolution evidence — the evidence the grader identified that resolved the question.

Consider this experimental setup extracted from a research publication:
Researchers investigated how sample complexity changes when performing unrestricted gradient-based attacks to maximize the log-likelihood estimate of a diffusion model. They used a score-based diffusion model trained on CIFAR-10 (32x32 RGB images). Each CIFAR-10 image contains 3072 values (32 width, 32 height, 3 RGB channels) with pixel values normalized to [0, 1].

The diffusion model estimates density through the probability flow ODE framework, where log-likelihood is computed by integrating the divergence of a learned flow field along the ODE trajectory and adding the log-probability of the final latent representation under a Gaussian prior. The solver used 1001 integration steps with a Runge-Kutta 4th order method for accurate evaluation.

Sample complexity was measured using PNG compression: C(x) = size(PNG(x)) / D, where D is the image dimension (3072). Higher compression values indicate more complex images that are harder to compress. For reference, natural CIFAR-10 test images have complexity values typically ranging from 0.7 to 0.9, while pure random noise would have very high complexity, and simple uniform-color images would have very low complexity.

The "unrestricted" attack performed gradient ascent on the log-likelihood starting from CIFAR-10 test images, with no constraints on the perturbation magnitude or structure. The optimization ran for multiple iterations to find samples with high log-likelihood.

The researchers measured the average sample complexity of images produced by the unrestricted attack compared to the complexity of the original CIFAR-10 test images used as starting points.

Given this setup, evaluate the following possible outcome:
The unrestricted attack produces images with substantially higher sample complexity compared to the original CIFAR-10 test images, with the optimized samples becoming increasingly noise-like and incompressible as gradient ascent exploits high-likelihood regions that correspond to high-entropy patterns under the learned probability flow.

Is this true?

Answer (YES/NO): NO